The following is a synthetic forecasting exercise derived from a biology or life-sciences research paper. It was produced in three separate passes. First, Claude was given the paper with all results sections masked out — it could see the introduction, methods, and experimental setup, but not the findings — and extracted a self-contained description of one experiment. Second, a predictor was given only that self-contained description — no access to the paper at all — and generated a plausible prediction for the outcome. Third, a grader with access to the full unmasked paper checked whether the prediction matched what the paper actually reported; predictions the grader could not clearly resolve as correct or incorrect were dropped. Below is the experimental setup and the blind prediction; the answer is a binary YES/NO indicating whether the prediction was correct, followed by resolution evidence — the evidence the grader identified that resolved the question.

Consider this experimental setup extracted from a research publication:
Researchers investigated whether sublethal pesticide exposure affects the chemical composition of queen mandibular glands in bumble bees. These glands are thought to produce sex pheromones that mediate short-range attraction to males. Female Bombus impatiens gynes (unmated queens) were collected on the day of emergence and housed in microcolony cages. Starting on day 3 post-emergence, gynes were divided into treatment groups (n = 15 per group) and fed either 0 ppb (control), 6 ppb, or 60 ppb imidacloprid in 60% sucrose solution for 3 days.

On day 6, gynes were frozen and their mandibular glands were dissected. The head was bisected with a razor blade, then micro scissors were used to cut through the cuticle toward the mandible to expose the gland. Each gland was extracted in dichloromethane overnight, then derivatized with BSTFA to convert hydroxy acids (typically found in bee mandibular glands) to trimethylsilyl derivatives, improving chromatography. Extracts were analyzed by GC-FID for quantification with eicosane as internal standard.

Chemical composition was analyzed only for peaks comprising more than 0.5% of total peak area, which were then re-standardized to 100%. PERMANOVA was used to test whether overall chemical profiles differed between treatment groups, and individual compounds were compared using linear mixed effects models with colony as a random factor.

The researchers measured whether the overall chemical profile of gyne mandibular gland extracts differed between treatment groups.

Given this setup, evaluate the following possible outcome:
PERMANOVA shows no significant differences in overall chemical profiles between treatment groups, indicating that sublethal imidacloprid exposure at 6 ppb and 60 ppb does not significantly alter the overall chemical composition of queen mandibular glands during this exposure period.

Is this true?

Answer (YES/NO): YES